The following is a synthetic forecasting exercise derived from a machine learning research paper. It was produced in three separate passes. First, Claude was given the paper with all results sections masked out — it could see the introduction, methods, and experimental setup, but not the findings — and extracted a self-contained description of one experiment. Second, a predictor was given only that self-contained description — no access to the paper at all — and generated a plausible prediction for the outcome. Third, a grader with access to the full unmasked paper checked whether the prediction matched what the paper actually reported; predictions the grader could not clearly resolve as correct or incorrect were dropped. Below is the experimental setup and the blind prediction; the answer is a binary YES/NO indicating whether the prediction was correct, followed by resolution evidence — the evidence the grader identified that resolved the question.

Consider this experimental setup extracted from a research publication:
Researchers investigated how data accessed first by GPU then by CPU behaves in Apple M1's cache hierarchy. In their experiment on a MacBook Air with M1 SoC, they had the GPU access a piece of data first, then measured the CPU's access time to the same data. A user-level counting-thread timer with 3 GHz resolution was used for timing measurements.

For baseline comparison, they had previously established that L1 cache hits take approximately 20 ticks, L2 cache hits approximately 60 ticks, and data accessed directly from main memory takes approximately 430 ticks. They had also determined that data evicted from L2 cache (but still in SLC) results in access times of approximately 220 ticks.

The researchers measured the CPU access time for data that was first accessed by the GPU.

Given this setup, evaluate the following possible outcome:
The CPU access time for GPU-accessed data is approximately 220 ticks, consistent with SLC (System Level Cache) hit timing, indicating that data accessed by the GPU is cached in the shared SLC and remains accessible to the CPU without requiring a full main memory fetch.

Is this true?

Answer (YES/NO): YES